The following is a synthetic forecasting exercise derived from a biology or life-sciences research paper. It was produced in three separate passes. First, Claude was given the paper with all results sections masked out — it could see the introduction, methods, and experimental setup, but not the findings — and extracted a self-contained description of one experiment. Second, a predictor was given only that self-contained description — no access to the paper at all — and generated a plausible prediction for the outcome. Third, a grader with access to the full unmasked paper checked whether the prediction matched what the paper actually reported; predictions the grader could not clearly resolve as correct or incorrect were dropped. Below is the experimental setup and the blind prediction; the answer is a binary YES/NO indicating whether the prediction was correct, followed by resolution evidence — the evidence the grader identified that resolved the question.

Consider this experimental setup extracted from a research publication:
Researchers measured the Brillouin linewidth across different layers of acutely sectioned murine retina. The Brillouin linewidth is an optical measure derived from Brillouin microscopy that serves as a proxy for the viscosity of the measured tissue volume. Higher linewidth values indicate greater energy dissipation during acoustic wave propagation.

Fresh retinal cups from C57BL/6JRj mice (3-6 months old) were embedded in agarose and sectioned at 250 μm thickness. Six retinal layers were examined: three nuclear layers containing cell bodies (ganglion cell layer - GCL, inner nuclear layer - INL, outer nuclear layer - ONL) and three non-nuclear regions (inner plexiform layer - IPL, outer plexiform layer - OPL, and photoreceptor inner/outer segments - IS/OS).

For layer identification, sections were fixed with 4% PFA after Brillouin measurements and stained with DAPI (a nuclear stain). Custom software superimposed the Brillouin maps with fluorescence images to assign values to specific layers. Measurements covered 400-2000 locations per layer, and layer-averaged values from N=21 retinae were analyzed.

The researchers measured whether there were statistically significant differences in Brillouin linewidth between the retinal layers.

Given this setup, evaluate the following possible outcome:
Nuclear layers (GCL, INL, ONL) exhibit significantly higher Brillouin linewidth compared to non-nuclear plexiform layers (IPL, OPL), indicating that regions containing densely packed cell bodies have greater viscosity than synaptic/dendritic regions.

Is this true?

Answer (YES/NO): NO